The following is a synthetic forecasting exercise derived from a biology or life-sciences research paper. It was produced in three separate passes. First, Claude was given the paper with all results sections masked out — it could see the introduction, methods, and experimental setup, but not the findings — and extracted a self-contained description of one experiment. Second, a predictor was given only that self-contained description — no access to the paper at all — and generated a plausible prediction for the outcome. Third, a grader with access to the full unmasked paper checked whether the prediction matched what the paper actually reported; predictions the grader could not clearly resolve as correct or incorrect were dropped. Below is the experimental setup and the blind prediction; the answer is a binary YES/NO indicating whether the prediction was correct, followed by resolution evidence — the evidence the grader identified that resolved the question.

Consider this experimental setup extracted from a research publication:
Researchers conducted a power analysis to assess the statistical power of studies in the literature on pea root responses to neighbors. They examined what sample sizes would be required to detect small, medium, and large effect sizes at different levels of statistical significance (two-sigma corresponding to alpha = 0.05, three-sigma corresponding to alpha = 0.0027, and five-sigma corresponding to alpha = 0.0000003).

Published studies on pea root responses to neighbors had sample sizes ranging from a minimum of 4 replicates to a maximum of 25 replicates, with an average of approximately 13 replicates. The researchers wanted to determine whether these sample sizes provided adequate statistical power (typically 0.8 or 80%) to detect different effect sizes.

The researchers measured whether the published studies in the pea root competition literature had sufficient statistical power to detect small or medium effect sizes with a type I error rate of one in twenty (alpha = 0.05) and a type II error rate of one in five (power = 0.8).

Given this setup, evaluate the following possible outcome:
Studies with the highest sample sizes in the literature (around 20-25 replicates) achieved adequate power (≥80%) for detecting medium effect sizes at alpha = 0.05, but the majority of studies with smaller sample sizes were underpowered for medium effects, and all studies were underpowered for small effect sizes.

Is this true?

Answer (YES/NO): NO